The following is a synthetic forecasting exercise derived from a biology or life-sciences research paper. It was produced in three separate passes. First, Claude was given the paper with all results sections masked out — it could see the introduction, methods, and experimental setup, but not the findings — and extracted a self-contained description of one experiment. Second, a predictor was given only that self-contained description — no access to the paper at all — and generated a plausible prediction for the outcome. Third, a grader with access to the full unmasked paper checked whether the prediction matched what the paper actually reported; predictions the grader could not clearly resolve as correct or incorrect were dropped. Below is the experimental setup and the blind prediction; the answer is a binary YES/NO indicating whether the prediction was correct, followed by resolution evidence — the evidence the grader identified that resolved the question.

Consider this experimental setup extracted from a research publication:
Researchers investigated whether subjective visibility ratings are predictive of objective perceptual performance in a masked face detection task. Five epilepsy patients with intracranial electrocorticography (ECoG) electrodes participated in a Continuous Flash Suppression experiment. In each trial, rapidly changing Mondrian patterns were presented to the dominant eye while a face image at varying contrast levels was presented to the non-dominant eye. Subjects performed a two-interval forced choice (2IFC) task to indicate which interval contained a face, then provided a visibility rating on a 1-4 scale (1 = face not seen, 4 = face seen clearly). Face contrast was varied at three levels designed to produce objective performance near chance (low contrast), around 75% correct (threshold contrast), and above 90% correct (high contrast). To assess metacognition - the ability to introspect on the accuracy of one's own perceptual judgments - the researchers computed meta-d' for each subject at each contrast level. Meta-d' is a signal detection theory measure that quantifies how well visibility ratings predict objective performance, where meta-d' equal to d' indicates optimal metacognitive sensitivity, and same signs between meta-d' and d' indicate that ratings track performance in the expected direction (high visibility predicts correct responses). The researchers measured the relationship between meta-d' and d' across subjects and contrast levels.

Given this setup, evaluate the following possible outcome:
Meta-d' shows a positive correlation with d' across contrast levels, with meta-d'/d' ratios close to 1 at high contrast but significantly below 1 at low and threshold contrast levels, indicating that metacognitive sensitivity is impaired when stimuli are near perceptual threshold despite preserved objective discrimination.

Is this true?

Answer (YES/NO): NO